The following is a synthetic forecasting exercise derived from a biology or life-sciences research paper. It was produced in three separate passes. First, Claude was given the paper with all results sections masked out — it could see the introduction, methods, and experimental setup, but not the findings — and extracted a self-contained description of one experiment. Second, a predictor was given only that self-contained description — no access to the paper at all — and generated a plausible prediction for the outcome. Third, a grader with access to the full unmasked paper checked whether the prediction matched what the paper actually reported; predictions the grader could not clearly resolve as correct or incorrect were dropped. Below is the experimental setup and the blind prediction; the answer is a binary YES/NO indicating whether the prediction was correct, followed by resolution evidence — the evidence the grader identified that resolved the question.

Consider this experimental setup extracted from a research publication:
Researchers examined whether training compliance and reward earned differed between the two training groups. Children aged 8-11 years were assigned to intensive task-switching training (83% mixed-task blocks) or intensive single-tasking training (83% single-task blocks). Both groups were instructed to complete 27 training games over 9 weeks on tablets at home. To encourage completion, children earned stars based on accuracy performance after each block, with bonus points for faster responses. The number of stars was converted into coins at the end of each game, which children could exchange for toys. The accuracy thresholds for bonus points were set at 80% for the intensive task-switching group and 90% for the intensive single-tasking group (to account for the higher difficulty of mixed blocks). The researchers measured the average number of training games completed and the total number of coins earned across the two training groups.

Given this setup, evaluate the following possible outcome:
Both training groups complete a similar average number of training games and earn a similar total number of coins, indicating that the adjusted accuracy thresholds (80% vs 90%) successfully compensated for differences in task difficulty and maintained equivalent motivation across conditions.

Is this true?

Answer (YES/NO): YES